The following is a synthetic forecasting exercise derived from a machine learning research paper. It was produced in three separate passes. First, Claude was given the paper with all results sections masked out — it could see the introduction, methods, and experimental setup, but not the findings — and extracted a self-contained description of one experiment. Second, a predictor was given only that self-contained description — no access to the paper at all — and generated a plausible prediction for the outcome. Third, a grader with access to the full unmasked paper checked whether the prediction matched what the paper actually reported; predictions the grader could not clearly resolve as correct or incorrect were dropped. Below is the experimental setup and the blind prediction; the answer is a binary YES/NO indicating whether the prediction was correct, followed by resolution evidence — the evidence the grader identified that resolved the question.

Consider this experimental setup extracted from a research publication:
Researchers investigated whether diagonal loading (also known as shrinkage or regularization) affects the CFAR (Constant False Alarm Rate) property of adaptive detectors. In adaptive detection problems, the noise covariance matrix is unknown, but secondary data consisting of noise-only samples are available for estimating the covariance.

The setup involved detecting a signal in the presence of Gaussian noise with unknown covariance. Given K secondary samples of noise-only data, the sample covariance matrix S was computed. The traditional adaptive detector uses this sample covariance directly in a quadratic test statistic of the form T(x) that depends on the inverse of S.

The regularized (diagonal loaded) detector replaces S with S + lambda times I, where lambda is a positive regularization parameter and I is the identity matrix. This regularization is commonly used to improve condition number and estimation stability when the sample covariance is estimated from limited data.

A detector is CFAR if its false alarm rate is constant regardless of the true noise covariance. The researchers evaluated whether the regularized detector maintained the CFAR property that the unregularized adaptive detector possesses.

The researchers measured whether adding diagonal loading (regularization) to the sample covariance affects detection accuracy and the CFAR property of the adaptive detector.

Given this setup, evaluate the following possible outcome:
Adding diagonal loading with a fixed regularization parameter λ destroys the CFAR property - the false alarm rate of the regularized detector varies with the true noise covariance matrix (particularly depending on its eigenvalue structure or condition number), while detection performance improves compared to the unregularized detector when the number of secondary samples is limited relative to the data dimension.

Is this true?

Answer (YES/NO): YES